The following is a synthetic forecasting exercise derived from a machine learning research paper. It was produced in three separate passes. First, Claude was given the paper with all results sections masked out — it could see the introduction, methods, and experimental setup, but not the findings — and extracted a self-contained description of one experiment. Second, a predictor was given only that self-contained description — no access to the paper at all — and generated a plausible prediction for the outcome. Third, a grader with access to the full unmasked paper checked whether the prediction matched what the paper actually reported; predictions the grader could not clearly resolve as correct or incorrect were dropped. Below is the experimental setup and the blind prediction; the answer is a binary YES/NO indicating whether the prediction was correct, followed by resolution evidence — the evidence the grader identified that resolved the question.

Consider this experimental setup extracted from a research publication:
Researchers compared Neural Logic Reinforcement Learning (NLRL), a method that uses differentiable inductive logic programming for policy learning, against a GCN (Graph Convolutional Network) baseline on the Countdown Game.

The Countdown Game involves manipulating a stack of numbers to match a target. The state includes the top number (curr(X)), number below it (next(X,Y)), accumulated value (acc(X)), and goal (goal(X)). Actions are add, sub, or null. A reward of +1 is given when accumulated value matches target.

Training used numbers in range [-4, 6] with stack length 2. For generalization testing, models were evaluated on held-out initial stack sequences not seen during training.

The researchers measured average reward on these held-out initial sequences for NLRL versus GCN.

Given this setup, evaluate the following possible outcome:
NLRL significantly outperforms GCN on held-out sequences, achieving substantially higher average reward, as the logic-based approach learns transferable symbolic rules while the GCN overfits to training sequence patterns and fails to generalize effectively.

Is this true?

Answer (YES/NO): NO